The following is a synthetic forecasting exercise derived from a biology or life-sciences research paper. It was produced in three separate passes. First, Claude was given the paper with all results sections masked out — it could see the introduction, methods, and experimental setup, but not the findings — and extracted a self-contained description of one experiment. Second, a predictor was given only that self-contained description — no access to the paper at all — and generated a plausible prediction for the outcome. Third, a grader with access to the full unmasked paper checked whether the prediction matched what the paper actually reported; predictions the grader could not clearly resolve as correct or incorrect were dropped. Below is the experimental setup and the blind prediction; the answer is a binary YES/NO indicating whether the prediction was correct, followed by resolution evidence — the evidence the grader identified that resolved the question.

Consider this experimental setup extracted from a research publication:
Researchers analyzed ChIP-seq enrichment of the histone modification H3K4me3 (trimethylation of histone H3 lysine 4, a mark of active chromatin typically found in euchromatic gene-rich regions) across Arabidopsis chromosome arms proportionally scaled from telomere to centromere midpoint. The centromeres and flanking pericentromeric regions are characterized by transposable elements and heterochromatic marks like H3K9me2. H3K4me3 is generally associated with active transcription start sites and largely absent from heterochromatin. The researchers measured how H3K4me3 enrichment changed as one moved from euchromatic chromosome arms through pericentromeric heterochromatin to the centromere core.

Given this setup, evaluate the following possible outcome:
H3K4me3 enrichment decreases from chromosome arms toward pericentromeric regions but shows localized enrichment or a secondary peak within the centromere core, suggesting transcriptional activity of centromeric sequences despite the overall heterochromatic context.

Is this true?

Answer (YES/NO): YES